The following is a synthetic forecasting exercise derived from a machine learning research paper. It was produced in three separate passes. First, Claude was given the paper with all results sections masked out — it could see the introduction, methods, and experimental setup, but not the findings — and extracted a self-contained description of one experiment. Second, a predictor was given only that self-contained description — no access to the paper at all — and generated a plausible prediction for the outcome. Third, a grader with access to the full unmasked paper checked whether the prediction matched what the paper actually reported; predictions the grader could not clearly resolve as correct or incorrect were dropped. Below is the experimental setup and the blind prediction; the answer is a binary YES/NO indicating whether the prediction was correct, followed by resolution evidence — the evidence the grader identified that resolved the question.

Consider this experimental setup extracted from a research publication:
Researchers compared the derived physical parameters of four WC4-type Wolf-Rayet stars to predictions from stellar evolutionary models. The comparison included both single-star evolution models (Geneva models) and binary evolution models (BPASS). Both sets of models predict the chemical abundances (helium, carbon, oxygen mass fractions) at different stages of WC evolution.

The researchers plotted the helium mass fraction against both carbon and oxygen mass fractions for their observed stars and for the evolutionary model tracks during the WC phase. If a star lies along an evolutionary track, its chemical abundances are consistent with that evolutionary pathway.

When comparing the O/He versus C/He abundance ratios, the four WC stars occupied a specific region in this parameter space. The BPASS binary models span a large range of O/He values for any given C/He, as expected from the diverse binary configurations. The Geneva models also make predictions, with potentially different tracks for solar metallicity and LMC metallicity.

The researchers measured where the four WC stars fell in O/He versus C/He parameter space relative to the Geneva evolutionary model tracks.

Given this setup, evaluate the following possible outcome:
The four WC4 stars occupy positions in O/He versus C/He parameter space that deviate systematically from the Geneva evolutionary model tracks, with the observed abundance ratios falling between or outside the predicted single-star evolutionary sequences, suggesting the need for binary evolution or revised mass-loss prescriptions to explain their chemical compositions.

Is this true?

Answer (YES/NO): NO